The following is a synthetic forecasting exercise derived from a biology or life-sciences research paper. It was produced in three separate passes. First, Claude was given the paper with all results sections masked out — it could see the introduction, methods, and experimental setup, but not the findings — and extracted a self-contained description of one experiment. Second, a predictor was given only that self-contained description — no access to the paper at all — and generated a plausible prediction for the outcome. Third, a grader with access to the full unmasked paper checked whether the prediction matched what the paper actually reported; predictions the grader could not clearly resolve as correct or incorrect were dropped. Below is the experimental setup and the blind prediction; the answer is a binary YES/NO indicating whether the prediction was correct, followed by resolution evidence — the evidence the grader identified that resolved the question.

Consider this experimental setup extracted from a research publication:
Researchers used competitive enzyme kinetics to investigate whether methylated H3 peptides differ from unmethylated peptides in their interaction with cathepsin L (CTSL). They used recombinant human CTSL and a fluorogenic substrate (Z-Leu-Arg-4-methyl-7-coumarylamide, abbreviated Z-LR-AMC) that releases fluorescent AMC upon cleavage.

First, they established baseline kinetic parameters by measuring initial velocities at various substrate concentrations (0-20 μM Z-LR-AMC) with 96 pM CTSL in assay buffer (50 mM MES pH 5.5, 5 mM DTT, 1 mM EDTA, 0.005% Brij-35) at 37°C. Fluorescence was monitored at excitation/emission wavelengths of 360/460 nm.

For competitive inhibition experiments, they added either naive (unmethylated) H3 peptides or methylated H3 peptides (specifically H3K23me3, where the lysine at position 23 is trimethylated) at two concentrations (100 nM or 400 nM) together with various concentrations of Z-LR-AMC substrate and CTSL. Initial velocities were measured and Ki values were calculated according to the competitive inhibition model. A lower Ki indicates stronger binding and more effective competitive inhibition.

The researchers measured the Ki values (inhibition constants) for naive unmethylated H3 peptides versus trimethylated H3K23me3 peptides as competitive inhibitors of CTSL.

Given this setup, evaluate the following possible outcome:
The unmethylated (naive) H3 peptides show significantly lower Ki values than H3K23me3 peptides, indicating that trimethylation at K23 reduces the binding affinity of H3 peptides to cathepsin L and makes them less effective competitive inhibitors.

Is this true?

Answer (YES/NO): YES